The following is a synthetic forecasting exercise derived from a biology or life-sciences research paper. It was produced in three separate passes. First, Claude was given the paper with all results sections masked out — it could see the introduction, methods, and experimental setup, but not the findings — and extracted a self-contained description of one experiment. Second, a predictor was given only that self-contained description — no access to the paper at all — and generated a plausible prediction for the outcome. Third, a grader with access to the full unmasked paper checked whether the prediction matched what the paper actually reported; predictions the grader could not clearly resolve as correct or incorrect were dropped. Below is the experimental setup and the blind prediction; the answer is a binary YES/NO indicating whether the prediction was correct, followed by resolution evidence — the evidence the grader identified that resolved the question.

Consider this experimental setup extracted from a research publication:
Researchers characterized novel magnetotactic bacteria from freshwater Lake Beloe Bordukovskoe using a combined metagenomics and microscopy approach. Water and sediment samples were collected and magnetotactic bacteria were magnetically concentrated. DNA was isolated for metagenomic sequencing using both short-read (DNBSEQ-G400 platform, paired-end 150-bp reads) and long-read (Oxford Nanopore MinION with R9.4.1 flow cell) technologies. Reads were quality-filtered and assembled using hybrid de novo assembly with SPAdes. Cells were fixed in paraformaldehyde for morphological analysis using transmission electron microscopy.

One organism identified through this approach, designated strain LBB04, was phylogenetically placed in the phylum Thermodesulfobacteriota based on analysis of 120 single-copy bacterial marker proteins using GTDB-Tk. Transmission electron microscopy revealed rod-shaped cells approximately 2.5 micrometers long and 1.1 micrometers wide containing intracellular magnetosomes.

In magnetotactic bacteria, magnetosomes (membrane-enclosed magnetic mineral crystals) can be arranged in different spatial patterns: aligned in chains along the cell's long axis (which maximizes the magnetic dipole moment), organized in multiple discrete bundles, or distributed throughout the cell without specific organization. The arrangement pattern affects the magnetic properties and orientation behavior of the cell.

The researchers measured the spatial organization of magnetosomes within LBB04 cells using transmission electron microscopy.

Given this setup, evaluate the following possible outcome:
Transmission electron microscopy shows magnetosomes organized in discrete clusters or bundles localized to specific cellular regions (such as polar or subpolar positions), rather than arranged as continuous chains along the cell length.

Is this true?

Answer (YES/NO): NO